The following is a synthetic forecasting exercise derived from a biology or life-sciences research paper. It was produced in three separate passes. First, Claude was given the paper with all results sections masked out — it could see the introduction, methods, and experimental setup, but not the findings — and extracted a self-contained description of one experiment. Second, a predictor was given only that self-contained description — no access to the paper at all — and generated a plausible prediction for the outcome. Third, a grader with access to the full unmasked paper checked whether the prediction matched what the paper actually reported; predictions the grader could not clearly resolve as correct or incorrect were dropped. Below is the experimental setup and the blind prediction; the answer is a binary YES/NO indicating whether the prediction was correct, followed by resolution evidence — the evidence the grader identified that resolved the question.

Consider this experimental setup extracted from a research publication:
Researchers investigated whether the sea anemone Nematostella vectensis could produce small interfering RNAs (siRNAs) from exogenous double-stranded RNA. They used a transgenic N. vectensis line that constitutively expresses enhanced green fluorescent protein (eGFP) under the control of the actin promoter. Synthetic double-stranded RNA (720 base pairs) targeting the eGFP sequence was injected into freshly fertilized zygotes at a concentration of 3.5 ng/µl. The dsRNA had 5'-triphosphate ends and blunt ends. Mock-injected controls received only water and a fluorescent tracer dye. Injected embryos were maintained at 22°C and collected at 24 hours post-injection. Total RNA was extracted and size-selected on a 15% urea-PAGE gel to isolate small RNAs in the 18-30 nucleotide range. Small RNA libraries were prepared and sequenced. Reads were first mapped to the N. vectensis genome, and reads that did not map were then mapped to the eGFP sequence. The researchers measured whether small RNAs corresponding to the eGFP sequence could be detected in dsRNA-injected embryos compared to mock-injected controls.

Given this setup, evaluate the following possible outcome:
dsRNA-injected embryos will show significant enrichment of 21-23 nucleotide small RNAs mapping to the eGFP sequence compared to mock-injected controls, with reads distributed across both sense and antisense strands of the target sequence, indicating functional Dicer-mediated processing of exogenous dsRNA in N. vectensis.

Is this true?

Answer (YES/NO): NO